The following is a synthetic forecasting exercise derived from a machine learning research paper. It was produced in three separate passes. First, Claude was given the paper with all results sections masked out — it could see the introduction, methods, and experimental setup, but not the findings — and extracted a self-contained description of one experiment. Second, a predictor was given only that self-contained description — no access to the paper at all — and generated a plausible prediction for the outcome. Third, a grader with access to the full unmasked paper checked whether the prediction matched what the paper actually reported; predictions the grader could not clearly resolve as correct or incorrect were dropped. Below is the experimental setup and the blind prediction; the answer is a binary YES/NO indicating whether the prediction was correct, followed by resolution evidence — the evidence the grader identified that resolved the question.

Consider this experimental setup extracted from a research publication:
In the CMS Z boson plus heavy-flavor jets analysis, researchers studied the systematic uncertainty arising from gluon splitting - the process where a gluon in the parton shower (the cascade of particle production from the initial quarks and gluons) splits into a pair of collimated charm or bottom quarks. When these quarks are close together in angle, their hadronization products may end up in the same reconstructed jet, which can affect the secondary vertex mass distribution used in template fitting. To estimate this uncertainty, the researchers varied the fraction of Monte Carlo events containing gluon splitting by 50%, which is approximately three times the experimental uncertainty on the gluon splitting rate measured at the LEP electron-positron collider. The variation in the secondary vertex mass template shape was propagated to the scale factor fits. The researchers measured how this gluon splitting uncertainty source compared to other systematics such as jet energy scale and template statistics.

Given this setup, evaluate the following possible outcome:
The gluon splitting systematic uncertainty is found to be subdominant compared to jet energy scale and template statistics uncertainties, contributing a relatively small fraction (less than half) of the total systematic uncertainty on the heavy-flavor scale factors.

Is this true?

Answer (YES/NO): NO